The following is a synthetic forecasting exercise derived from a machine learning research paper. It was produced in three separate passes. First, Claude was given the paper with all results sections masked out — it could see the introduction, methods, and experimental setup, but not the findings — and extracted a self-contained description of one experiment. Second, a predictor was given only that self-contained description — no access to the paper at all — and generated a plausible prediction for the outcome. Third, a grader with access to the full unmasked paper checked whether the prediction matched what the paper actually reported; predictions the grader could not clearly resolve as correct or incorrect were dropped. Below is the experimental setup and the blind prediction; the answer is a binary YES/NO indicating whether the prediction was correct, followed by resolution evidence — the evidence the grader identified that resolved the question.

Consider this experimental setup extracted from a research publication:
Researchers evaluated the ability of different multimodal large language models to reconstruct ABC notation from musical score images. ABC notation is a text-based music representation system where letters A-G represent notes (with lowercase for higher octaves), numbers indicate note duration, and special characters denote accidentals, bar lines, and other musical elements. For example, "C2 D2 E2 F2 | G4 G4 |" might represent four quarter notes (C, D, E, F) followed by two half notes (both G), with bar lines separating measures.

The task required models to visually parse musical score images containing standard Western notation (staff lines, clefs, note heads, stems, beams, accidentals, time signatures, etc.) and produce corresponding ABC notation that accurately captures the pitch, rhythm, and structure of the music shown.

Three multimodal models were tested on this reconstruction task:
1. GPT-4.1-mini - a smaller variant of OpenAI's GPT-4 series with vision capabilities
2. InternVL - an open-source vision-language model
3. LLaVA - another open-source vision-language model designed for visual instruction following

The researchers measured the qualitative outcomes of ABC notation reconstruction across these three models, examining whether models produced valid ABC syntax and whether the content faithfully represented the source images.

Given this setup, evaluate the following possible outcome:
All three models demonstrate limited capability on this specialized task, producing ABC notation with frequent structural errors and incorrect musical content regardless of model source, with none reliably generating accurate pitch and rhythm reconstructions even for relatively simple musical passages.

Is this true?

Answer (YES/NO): NO